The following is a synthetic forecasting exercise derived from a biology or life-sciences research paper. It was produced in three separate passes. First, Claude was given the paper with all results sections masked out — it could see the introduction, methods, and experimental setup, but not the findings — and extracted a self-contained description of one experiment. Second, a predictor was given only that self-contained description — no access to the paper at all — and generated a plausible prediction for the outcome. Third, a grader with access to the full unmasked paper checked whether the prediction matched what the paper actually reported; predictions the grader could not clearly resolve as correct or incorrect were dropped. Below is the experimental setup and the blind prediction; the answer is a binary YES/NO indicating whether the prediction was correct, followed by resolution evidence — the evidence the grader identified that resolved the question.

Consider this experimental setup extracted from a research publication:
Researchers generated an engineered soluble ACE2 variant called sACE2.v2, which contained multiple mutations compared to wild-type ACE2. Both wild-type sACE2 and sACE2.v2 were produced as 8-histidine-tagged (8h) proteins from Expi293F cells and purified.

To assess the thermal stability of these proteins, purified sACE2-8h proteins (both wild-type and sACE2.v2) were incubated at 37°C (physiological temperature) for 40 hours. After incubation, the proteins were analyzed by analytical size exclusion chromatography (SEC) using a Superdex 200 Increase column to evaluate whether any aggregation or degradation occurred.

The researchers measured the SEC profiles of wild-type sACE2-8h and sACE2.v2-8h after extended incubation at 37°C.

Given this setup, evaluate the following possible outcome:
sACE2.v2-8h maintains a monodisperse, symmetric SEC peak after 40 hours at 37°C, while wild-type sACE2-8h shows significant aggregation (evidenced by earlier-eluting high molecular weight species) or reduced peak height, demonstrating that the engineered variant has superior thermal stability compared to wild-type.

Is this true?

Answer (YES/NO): NO